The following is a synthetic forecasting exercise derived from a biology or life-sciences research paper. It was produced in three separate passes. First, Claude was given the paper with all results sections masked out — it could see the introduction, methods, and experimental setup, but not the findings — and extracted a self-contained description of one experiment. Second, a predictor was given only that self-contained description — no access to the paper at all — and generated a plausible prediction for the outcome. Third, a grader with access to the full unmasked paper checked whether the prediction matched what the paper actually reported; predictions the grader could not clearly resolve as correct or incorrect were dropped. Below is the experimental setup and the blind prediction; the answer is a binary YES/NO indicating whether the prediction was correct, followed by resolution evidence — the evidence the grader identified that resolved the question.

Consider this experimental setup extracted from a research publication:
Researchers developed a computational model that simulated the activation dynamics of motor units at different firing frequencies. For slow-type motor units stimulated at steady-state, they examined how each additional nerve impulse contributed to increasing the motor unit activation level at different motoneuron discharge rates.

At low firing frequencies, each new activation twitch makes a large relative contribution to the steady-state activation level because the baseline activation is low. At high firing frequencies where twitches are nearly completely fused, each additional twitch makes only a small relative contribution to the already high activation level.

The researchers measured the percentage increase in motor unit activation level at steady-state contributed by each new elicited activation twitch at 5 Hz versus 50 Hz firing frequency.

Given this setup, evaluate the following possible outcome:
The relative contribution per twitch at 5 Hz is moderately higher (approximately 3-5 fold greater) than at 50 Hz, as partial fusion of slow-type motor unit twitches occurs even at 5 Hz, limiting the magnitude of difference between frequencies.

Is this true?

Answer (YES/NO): NO